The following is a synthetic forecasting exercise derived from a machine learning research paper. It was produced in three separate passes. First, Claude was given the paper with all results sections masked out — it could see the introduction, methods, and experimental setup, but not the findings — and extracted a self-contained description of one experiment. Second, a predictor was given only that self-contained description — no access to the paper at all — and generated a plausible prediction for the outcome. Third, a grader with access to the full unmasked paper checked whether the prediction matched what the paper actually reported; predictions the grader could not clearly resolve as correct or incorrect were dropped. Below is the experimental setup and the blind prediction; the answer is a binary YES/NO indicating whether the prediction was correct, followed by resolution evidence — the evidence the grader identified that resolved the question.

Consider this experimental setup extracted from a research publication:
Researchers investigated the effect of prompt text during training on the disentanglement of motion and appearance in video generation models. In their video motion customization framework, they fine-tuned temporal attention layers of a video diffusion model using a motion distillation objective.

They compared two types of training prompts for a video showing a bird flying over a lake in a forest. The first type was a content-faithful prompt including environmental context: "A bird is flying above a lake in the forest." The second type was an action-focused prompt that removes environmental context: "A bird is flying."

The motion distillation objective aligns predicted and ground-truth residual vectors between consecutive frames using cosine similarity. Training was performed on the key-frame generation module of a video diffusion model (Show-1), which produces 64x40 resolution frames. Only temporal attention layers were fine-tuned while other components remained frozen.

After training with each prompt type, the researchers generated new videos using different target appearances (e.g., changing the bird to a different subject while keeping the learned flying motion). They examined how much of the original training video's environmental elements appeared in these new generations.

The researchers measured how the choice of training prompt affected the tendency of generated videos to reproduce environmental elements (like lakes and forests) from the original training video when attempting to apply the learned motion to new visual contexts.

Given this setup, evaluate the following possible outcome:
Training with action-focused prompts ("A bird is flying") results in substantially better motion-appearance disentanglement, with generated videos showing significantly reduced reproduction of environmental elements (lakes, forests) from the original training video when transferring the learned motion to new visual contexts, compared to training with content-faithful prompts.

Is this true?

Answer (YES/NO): YES